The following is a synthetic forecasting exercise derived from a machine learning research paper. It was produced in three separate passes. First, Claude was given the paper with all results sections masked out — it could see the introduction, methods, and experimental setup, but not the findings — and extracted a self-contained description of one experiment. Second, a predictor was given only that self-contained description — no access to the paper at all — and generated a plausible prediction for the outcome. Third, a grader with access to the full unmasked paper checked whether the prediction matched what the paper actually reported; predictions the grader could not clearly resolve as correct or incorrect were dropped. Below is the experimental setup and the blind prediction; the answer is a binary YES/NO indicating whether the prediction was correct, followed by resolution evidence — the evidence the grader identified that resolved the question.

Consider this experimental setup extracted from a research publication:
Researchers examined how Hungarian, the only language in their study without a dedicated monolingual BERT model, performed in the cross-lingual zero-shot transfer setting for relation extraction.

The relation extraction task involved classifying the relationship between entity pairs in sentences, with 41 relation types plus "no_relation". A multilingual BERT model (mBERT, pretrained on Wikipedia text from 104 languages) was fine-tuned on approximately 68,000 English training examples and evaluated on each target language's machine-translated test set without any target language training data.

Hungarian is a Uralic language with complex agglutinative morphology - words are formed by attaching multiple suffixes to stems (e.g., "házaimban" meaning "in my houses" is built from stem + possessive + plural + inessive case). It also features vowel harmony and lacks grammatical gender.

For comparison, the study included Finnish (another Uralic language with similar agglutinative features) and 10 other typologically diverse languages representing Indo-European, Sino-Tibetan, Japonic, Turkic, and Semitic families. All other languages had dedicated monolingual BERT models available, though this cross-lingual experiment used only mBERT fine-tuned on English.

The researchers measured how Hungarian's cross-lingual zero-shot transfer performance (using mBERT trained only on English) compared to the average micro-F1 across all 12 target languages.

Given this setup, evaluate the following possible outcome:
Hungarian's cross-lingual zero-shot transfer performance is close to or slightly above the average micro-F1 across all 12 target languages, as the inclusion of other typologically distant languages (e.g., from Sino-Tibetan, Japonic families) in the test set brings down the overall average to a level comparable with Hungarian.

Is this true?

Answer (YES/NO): NO